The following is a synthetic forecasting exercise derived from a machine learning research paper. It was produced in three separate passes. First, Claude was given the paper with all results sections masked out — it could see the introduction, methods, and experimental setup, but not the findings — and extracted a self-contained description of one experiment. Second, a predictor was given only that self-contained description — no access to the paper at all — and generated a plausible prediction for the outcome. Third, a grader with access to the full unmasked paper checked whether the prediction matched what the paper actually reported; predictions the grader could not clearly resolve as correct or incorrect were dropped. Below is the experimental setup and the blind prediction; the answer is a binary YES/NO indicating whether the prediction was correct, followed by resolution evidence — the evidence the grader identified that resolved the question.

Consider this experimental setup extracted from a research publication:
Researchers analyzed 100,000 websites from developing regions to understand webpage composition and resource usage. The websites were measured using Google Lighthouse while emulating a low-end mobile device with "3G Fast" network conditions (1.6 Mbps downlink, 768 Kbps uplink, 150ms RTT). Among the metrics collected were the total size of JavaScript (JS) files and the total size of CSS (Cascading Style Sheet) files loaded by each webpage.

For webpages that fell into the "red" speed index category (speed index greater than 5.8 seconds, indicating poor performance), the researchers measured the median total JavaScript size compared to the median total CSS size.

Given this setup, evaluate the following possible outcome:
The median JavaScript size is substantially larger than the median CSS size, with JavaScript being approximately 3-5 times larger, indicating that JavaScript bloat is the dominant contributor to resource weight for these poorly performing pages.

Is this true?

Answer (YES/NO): NO